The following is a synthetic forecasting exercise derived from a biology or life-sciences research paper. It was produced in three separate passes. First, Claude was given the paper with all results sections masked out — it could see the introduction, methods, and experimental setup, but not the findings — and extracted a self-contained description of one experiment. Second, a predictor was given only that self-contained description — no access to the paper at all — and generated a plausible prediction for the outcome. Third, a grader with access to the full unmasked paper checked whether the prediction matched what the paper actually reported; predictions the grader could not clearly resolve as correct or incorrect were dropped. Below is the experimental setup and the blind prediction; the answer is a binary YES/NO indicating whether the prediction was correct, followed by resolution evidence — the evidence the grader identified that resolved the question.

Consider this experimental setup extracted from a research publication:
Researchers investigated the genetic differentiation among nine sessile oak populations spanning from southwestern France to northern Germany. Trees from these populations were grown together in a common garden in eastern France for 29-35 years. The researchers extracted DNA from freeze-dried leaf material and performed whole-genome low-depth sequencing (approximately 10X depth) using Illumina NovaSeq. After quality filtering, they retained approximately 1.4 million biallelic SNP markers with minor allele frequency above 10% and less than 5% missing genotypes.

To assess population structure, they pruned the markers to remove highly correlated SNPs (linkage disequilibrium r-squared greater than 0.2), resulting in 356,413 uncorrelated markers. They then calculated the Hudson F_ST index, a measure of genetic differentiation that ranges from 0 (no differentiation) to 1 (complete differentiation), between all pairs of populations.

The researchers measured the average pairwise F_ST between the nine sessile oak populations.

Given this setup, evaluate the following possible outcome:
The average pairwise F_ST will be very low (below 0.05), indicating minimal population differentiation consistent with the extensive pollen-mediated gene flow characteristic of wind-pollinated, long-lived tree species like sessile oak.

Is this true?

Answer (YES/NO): YES